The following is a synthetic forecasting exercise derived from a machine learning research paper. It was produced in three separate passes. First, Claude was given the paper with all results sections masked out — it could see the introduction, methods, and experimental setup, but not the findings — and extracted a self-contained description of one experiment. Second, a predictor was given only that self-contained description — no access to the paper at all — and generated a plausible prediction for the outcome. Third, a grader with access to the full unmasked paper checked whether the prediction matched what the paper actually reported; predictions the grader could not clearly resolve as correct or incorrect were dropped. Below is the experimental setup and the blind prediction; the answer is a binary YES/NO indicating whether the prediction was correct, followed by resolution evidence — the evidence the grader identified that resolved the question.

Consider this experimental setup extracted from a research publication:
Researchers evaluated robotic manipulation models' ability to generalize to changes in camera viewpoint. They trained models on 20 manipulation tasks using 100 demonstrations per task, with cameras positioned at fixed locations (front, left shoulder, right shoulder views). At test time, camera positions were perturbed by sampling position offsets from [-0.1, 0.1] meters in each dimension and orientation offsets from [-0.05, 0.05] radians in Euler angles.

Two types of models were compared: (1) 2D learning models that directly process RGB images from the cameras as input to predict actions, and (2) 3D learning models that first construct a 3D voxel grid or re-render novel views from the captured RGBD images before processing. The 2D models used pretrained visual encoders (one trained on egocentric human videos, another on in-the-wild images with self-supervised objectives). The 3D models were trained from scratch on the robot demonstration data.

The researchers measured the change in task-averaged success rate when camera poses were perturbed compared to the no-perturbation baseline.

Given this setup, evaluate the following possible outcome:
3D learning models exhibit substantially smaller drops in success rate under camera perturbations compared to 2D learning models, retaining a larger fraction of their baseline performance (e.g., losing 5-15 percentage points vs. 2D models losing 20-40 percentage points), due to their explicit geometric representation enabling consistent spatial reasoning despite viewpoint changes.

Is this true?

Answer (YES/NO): YES